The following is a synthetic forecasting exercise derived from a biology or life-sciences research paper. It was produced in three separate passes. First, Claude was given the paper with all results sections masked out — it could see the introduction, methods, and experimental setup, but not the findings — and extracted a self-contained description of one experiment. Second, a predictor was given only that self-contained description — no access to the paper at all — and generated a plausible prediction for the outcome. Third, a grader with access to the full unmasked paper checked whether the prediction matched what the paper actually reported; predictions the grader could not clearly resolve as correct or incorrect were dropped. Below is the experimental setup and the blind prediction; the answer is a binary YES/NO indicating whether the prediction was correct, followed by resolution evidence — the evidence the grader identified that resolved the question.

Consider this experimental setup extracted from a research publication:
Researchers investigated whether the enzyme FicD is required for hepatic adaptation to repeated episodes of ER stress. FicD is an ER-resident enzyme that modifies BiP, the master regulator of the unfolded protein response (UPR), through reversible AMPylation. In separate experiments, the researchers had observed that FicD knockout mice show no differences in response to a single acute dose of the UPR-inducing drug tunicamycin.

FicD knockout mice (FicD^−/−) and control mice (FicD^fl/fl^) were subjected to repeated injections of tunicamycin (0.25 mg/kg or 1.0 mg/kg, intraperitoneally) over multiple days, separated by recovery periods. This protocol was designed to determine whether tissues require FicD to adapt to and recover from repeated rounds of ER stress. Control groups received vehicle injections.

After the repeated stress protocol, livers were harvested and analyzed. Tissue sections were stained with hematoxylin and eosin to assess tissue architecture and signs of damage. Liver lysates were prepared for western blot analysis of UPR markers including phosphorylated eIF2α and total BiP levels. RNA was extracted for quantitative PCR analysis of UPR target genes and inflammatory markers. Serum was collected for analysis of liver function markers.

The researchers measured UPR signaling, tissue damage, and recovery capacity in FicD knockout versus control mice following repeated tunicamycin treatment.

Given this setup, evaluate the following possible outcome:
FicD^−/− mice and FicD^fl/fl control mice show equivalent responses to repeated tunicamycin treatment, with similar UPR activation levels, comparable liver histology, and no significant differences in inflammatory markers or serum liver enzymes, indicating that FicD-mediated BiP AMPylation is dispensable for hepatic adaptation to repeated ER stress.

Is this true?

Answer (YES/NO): NO